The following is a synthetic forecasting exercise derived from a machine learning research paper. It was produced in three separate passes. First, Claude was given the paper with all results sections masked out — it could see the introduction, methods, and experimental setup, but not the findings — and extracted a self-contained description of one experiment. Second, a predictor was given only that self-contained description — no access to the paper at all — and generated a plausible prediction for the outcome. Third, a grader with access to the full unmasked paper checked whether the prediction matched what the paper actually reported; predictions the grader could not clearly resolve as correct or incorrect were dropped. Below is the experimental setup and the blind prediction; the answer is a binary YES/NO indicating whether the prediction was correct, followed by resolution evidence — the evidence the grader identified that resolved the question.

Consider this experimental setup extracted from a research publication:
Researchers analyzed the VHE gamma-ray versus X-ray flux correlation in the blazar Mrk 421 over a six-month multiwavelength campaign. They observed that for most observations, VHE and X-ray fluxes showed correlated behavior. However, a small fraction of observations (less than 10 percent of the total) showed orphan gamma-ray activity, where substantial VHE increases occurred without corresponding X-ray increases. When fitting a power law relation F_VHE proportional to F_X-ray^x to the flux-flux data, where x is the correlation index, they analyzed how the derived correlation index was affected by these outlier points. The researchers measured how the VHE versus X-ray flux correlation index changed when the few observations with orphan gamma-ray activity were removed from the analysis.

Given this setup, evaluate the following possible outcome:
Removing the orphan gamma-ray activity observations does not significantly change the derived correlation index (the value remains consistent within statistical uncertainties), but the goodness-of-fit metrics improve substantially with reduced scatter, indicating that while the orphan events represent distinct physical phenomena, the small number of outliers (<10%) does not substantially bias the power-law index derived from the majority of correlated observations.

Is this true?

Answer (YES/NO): NO